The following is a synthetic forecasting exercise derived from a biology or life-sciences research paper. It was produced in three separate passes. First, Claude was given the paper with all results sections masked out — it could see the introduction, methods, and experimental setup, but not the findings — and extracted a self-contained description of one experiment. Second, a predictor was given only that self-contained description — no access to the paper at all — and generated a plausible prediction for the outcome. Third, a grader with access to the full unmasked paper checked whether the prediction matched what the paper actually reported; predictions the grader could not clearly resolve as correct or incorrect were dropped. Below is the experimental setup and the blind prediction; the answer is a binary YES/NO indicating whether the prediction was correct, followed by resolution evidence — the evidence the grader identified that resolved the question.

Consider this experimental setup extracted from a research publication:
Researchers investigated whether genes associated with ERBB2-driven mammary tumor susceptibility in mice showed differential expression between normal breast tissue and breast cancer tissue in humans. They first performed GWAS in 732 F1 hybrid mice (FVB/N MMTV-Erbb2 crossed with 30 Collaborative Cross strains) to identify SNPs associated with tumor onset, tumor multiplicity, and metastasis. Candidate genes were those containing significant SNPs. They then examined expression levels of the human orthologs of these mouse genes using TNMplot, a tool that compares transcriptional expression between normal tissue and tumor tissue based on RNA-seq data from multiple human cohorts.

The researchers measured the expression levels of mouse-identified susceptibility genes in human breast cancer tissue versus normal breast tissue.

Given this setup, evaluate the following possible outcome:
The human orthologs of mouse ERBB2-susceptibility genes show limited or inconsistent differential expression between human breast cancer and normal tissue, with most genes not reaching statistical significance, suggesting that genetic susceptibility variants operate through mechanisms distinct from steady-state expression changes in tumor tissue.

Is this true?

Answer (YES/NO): NO